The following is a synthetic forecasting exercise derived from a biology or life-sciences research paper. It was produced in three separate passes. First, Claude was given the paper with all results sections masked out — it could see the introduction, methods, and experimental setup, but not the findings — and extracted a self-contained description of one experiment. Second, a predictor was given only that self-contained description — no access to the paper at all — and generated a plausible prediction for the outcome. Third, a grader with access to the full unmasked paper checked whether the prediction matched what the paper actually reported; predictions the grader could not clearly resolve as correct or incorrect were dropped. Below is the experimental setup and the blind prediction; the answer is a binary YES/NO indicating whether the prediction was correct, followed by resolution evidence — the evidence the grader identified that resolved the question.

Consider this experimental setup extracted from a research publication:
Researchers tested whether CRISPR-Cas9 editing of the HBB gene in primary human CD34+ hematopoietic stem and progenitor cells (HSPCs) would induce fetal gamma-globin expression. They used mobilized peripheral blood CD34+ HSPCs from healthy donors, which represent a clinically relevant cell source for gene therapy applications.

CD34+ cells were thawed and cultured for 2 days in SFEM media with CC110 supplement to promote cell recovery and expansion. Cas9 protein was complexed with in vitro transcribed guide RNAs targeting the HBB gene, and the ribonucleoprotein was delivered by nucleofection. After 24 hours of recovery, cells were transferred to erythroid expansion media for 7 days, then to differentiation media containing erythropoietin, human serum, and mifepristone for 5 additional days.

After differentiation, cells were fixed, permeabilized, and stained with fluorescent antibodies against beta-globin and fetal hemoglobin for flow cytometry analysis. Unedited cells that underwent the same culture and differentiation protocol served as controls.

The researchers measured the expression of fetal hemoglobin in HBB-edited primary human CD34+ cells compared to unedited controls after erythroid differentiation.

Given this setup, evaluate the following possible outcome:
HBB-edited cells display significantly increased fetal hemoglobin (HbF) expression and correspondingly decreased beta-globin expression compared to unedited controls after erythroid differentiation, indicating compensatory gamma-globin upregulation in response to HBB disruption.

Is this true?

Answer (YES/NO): YES